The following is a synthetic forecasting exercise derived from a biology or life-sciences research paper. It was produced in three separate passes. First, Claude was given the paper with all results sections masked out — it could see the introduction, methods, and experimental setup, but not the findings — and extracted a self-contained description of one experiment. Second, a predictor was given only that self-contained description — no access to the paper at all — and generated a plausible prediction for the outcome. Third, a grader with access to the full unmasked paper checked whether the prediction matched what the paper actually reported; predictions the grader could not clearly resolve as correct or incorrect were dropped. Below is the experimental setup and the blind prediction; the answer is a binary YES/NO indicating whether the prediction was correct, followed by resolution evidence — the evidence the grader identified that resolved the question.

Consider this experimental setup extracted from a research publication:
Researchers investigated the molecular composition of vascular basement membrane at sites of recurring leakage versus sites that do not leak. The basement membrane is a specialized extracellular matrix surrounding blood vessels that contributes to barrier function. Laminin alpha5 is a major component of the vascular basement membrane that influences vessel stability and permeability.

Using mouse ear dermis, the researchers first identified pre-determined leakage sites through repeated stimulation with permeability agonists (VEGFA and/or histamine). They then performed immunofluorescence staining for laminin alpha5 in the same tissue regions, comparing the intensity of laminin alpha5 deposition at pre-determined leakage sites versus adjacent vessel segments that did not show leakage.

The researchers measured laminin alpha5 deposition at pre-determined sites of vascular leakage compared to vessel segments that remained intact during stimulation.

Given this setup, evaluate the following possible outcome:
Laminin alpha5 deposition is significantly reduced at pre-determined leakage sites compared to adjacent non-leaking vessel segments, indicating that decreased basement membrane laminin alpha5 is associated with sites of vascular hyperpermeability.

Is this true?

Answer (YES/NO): YES